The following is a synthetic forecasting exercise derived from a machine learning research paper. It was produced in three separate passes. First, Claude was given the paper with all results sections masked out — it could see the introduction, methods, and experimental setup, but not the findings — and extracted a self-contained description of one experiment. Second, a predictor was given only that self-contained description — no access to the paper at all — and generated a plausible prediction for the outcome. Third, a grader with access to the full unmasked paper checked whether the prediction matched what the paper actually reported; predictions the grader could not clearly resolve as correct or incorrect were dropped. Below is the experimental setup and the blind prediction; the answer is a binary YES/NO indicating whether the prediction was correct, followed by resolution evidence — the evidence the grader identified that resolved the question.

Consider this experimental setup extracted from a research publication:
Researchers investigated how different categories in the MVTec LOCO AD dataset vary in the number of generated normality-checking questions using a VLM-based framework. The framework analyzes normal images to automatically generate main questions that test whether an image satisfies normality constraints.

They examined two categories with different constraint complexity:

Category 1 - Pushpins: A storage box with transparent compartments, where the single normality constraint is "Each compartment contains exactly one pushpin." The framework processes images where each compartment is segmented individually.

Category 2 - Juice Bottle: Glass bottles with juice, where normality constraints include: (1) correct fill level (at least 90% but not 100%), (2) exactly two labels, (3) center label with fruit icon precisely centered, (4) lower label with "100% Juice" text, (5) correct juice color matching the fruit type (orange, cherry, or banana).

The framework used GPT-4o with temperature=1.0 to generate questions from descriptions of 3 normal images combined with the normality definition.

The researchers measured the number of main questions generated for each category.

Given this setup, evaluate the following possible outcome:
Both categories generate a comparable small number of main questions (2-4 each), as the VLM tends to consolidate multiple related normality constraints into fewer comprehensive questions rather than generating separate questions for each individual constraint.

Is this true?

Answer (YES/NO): NO